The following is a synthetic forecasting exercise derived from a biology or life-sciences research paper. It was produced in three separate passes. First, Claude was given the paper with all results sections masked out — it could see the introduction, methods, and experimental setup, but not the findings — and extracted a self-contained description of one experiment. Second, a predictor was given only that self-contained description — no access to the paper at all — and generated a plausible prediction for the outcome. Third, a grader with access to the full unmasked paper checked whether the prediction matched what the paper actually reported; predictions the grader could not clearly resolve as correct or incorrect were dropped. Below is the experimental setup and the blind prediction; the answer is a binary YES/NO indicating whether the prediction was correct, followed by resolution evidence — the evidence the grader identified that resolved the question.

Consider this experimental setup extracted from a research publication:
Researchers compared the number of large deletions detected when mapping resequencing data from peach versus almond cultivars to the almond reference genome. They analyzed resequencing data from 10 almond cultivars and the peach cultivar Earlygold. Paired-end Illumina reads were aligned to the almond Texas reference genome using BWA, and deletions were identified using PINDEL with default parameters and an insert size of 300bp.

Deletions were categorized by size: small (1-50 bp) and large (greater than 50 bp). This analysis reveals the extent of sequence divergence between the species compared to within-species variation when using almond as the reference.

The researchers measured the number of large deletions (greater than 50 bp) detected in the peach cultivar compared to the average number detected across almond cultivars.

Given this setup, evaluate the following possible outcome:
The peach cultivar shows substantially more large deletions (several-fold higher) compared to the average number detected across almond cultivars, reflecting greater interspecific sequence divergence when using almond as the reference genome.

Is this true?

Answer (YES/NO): YES